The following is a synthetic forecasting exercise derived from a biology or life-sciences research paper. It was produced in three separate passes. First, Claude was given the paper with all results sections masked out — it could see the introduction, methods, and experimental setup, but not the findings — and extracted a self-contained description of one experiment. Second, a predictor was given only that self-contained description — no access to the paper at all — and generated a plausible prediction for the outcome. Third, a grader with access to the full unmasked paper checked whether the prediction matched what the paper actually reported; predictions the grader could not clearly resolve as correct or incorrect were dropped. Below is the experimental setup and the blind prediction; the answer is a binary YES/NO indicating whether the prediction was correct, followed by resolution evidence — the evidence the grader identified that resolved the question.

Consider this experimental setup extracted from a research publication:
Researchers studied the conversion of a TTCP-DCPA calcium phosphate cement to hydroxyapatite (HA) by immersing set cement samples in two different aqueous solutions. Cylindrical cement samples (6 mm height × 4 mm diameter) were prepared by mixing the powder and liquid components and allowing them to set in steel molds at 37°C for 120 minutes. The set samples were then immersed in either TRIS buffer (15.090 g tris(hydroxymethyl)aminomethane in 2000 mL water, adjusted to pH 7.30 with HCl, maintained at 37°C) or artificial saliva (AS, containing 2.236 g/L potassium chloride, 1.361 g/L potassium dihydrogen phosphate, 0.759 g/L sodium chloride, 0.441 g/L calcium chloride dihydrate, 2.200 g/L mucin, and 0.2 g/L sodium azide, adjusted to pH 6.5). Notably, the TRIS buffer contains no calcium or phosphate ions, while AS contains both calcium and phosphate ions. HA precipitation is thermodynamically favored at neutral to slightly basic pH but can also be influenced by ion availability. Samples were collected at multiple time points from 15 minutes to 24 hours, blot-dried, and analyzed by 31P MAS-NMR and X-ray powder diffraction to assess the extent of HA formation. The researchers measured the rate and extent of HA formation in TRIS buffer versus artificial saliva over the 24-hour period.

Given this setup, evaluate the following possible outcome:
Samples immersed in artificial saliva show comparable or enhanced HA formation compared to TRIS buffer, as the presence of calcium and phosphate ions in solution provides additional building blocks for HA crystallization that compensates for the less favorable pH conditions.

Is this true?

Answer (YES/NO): NO